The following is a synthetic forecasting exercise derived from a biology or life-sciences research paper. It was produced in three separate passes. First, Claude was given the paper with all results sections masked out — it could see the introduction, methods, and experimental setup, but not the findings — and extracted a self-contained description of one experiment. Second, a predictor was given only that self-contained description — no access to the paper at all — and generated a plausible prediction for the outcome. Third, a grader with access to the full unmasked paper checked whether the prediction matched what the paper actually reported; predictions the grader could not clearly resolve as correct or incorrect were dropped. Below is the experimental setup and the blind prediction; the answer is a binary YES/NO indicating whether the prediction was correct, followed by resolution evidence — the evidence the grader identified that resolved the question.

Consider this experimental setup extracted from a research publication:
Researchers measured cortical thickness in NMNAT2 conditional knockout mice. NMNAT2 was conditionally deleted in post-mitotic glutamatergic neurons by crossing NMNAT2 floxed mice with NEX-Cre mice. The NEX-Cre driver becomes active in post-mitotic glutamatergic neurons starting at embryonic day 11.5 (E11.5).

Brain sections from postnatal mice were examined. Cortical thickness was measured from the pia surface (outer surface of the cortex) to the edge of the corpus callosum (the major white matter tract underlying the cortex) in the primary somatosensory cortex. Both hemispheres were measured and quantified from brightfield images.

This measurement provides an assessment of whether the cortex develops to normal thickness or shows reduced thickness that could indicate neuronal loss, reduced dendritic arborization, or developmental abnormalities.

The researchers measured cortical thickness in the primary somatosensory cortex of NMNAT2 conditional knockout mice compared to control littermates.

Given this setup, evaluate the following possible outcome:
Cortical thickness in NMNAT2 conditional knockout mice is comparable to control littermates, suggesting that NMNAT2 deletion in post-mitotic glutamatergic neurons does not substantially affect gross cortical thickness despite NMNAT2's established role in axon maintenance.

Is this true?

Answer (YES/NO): NO